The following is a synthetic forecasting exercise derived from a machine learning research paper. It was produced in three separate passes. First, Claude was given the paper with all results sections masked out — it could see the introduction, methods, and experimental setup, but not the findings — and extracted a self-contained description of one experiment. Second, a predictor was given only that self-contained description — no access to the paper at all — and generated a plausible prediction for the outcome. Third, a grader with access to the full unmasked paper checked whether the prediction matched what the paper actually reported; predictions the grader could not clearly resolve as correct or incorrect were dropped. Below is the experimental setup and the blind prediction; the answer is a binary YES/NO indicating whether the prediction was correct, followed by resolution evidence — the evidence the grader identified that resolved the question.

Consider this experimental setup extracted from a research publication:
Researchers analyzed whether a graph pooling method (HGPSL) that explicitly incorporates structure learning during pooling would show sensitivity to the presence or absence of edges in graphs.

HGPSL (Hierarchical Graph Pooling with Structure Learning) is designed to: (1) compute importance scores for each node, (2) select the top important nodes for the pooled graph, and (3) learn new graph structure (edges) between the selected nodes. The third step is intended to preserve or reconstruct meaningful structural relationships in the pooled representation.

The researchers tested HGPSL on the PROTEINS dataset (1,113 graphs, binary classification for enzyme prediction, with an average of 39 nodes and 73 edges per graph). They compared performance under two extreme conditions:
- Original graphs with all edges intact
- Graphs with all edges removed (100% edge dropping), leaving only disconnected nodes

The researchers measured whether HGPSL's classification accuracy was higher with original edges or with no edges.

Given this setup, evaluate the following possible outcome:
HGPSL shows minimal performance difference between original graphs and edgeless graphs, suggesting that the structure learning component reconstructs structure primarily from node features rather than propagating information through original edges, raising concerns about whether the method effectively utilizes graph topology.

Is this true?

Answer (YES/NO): NO